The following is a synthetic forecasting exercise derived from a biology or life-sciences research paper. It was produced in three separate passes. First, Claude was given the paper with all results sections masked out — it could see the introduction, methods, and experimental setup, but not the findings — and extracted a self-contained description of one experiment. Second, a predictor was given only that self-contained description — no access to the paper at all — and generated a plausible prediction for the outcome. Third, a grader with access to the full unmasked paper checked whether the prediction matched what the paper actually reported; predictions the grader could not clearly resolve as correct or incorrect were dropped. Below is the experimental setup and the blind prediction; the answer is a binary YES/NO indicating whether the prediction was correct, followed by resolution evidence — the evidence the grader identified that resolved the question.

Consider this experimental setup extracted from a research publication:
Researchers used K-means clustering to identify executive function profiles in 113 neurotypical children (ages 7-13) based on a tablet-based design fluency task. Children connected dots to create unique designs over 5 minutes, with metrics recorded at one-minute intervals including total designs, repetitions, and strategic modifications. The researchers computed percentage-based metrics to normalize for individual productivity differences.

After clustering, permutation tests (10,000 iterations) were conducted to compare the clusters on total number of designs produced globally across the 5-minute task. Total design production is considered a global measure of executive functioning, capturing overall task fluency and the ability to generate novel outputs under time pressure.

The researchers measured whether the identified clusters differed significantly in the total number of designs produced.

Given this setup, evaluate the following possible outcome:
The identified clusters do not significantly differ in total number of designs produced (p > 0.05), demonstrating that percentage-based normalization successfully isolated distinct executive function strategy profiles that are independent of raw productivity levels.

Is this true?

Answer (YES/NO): NO